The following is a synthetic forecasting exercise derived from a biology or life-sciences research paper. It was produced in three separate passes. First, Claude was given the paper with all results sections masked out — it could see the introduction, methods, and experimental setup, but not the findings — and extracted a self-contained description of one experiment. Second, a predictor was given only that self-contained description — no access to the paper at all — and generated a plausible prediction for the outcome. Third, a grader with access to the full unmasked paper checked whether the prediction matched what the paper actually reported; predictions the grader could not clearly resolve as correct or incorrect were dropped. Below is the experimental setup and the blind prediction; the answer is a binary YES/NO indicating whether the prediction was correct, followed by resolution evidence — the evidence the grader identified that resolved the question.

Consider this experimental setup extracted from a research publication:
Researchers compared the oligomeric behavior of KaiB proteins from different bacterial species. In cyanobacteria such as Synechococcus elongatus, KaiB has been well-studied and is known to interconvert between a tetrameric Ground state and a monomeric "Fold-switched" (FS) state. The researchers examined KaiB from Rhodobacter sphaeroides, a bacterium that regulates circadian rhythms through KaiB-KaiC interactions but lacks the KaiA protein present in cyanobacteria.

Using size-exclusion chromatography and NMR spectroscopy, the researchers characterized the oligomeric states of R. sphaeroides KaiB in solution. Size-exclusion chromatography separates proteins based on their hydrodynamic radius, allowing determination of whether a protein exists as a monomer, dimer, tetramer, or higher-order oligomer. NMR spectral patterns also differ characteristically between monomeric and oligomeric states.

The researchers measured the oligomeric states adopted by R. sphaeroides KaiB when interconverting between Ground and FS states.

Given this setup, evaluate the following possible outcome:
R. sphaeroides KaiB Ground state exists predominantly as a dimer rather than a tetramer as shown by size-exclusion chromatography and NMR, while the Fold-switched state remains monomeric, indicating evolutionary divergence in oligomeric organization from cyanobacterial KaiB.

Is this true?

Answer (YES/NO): NO